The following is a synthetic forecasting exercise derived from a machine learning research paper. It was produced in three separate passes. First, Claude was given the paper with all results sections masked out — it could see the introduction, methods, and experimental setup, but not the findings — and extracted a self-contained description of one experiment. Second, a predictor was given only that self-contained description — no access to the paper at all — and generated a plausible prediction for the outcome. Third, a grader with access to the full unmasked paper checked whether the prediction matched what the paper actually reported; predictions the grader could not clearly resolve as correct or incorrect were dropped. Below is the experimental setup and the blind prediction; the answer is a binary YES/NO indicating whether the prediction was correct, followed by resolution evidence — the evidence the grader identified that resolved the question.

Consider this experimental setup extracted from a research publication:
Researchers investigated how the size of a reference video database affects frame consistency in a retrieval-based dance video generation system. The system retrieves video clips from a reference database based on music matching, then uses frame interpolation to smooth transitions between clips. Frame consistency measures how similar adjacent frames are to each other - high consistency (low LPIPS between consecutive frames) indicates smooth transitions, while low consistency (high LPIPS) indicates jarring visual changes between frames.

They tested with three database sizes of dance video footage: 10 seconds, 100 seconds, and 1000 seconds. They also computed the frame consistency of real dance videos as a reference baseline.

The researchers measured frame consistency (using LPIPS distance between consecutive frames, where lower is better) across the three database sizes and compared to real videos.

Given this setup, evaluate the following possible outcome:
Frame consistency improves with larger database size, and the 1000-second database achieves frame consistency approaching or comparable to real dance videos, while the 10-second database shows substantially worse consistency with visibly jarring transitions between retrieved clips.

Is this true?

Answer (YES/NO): NO